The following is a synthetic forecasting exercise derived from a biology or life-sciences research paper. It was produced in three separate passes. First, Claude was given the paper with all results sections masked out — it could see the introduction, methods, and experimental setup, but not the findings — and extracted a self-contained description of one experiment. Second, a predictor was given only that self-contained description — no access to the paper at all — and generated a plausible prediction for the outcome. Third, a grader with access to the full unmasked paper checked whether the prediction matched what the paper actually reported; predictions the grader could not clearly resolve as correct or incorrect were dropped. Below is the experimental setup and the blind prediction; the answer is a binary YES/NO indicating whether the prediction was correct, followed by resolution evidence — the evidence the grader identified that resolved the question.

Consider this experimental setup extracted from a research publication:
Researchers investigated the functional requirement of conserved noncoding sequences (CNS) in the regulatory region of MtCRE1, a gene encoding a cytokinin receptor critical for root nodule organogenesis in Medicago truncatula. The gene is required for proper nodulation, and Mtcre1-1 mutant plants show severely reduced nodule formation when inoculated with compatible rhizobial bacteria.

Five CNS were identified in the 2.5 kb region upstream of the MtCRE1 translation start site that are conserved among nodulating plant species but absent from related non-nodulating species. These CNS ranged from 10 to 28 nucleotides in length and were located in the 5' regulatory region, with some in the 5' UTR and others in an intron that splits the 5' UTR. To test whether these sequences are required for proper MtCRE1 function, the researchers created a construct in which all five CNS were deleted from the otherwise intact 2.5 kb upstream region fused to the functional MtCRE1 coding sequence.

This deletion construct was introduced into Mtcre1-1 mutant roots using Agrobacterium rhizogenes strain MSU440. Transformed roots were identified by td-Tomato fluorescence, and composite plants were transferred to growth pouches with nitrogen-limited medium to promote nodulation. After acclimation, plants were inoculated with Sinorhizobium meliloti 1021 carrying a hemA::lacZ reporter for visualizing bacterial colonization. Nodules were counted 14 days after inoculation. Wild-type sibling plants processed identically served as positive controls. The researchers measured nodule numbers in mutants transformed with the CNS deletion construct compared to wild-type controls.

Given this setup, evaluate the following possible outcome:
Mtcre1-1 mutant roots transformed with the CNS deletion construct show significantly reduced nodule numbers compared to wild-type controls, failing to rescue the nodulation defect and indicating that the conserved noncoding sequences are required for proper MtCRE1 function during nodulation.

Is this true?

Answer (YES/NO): YES